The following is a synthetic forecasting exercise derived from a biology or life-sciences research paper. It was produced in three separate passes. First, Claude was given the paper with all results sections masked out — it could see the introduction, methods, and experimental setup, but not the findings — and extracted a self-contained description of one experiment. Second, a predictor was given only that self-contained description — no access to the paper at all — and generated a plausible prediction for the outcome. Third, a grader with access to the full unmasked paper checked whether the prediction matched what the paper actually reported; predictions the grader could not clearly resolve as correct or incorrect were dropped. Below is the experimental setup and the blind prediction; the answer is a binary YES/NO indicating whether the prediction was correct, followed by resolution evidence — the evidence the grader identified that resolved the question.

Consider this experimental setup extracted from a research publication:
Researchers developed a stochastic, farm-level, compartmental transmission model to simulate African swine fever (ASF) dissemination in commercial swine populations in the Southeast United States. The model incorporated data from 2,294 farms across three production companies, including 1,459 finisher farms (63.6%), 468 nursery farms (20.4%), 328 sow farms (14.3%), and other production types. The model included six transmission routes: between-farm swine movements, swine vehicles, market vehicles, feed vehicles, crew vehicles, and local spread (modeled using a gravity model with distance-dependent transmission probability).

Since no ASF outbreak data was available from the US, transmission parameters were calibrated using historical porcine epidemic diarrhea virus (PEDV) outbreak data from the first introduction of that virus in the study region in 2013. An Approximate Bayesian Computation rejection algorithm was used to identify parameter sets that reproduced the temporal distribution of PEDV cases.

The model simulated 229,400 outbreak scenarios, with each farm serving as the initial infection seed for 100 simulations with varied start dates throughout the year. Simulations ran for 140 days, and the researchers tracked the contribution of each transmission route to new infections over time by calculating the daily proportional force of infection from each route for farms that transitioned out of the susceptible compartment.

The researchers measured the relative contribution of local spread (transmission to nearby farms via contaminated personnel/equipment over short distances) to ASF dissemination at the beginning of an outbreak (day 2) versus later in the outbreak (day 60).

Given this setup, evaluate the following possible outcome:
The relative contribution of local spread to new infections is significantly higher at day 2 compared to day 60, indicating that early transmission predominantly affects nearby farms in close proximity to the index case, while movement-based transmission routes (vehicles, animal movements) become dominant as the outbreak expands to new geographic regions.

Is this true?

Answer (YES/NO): YES